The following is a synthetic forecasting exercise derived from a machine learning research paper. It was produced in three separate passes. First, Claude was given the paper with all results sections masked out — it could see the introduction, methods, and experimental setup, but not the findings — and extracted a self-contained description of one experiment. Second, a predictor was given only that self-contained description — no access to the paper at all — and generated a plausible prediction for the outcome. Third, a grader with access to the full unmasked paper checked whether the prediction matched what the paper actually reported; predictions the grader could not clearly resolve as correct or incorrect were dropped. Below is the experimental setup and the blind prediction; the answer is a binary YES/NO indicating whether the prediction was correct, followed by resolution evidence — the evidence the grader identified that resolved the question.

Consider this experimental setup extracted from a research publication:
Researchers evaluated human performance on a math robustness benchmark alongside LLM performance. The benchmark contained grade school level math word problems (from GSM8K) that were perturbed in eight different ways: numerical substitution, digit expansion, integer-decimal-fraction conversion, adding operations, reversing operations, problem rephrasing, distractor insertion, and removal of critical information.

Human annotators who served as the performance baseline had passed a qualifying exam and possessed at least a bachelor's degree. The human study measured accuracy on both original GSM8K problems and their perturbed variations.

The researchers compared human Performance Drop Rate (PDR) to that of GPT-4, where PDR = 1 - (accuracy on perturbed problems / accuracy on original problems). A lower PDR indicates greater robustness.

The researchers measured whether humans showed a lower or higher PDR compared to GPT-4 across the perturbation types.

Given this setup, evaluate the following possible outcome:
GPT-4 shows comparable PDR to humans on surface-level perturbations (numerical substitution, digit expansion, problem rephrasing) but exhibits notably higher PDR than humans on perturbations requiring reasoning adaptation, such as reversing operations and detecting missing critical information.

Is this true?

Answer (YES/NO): YES